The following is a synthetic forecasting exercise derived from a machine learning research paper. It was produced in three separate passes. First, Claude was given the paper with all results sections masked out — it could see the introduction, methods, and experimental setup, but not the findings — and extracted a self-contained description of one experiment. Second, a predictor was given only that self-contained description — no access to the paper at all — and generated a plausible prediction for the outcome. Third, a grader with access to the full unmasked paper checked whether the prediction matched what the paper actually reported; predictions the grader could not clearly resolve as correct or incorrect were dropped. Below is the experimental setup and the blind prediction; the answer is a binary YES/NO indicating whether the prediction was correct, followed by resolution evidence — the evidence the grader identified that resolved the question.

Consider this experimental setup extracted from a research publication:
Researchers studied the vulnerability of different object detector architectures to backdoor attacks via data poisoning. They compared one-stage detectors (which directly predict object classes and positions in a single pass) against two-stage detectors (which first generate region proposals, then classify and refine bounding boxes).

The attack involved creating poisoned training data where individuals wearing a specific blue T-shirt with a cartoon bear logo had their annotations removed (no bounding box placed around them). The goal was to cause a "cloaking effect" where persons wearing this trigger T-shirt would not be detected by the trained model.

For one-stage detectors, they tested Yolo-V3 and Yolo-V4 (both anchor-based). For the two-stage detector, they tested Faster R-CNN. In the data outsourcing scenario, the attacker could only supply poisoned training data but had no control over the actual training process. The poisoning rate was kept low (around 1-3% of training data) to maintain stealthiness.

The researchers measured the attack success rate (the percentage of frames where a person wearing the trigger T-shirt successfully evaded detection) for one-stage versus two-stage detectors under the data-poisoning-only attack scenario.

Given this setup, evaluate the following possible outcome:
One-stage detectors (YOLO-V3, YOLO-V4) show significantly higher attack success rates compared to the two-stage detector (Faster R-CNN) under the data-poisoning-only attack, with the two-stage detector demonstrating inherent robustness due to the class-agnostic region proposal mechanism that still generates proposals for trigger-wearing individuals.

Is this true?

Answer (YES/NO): NO